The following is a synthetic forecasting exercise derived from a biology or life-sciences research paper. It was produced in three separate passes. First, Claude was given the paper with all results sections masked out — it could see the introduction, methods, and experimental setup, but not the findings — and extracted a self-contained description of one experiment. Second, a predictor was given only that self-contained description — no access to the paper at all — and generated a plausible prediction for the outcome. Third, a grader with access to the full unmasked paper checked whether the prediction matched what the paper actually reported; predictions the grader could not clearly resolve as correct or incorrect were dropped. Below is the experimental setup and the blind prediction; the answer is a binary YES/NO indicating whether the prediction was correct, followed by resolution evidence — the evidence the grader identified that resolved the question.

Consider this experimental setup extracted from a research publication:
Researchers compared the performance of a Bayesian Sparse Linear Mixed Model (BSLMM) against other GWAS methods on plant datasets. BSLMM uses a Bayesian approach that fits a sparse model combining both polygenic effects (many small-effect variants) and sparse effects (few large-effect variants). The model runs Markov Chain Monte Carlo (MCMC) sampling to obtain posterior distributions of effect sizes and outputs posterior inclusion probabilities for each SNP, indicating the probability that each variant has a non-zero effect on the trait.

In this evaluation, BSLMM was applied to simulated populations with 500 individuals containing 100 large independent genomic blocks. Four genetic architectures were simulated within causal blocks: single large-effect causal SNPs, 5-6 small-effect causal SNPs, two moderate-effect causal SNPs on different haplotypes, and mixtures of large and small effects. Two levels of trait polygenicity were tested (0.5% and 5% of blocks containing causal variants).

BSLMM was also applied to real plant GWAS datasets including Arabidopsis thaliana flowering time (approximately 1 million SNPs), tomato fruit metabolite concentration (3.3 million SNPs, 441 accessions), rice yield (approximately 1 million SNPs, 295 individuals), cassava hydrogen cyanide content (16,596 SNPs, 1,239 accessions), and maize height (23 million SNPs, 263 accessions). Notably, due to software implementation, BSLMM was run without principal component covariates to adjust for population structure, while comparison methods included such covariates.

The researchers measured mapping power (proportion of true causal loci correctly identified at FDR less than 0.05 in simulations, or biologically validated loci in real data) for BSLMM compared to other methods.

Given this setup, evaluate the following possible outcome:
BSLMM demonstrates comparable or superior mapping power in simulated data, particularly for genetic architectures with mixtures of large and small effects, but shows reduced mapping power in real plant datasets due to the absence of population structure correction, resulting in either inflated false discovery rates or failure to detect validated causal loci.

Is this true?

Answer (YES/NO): NO